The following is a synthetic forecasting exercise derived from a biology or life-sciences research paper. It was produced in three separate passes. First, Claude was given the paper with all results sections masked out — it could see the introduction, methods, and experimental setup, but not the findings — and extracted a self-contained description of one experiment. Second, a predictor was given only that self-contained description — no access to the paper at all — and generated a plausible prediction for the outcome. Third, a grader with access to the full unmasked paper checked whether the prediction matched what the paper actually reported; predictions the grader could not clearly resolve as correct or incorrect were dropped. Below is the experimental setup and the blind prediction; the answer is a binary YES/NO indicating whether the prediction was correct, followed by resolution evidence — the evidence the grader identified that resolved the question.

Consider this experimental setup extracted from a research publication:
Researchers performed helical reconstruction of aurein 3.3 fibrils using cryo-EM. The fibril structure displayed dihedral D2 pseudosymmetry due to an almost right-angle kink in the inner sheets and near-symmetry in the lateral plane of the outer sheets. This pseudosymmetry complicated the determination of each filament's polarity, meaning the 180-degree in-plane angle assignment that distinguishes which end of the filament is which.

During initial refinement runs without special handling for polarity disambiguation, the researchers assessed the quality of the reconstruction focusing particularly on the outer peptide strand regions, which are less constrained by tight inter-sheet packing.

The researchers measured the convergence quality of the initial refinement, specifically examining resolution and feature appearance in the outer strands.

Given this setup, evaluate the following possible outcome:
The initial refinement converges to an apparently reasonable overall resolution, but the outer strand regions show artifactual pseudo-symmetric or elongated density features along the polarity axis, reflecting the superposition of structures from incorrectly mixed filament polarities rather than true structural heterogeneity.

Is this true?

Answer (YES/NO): NO